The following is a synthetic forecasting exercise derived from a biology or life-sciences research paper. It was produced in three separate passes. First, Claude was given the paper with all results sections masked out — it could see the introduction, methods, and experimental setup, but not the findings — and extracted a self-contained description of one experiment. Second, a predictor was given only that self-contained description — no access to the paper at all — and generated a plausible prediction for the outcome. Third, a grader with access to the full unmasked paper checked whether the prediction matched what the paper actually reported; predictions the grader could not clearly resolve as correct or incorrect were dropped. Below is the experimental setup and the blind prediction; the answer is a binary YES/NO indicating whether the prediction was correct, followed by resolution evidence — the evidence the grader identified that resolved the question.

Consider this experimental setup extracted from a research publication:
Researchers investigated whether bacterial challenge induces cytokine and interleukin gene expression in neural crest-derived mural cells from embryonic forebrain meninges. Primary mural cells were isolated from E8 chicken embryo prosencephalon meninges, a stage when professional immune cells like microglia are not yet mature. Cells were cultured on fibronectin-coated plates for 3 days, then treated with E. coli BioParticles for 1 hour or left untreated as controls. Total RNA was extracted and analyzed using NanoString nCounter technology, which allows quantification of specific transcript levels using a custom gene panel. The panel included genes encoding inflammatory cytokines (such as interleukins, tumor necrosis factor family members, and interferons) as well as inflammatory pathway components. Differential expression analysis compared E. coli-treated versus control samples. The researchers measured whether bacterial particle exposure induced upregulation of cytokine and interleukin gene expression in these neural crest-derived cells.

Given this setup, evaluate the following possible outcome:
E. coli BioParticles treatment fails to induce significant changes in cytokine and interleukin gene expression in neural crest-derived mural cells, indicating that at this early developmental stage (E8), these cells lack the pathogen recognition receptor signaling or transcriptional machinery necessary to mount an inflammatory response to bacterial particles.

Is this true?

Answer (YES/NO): NO